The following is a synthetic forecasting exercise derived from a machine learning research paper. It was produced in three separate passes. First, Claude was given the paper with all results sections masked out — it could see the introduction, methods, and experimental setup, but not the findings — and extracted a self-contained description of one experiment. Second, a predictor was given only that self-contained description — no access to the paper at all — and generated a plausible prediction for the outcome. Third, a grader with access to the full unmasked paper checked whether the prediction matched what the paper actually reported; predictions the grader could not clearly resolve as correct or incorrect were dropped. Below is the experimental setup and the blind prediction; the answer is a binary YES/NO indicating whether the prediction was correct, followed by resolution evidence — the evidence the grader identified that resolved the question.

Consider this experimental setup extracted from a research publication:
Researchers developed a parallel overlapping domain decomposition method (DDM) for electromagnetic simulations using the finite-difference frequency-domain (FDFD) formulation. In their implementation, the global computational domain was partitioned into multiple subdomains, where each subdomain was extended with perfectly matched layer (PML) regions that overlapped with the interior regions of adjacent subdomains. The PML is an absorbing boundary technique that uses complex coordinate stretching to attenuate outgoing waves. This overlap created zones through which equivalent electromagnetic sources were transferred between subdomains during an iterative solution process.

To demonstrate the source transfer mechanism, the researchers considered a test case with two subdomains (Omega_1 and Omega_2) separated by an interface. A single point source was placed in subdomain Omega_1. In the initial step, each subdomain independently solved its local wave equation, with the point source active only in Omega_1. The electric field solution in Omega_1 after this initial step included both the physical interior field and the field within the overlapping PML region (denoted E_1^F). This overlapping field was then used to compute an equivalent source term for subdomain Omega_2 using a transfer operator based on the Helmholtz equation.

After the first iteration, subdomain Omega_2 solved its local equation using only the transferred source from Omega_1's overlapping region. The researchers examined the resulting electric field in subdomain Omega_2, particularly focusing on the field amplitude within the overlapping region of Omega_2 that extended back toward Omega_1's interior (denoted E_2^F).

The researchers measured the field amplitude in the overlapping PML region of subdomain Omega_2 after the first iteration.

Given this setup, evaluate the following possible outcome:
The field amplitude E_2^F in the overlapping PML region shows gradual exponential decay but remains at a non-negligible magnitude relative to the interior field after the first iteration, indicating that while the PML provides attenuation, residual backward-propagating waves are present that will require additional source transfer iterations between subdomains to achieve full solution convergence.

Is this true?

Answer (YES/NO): NO